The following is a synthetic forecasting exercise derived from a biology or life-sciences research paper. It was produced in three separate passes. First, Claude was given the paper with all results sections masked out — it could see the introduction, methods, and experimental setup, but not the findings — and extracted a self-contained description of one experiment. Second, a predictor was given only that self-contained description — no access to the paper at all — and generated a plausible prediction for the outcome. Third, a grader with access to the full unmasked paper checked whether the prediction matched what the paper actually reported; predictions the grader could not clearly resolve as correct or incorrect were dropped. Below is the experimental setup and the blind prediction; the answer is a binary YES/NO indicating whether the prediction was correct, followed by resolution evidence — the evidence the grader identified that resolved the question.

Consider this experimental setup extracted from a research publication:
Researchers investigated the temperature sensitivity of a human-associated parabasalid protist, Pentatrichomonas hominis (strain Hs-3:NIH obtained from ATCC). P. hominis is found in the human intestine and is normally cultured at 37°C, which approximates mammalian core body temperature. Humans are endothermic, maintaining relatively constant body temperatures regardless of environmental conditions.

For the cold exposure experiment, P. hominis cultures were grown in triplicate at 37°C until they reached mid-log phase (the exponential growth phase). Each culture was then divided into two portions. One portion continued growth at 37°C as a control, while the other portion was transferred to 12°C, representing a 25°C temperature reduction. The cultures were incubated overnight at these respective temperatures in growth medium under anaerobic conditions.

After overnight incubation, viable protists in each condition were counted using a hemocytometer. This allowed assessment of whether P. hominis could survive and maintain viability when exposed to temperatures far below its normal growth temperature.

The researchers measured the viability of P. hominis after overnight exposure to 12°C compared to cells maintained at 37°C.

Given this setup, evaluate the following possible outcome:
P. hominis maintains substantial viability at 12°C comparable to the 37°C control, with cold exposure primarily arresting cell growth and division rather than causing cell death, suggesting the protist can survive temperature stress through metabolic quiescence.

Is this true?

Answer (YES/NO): NO